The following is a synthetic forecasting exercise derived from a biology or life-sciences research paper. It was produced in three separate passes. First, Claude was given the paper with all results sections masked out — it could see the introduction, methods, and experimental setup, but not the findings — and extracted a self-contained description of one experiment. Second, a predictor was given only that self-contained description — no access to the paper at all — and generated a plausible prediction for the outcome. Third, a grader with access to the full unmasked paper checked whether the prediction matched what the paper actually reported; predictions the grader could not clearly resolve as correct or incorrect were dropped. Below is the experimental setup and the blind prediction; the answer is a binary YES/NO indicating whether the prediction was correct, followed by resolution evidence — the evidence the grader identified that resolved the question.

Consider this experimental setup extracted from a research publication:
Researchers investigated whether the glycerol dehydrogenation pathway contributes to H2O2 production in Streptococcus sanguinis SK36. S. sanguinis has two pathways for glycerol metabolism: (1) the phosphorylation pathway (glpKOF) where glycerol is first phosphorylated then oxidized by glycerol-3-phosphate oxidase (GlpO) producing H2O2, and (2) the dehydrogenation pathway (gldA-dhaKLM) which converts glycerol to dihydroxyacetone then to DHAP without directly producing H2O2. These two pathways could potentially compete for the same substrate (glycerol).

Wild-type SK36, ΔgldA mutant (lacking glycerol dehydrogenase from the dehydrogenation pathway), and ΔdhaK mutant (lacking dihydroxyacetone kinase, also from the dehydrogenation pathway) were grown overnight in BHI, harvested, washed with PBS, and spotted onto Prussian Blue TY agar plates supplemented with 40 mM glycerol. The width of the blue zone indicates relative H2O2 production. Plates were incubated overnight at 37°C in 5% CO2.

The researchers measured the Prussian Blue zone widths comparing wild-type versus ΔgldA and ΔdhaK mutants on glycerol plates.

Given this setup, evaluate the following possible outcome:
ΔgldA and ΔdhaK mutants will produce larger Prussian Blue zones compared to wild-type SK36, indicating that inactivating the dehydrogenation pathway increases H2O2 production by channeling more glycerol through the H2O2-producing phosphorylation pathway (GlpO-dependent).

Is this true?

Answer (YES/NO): NO